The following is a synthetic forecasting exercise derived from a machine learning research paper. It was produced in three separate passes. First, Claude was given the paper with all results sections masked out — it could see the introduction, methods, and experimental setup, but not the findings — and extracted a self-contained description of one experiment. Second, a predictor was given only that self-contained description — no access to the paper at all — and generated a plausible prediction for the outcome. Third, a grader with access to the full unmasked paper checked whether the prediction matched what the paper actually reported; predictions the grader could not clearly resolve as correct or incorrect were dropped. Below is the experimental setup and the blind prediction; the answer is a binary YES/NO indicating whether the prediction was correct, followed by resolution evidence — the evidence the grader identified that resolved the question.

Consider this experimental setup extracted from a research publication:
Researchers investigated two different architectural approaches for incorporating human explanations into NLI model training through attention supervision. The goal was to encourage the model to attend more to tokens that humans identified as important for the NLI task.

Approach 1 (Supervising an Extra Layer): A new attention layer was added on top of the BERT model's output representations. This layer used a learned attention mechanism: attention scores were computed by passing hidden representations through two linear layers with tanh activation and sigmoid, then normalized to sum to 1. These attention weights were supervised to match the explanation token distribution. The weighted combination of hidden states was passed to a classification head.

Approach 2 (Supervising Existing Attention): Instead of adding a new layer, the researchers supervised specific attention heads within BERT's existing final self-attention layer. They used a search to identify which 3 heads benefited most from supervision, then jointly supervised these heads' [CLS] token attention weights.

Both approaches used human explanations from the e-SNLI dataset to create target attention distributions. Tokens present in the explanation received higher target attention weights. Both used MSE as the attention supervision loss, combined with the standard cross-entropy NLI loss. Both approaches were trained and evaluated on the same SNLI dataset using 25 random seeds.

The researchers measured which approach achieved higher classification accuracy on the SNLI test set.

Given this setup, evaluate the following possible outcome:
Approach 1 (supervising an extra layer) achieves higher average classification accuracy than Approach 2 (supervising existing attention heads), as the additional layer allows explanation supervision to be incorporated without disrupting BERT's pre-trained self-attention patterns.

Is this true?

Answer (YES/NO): NO